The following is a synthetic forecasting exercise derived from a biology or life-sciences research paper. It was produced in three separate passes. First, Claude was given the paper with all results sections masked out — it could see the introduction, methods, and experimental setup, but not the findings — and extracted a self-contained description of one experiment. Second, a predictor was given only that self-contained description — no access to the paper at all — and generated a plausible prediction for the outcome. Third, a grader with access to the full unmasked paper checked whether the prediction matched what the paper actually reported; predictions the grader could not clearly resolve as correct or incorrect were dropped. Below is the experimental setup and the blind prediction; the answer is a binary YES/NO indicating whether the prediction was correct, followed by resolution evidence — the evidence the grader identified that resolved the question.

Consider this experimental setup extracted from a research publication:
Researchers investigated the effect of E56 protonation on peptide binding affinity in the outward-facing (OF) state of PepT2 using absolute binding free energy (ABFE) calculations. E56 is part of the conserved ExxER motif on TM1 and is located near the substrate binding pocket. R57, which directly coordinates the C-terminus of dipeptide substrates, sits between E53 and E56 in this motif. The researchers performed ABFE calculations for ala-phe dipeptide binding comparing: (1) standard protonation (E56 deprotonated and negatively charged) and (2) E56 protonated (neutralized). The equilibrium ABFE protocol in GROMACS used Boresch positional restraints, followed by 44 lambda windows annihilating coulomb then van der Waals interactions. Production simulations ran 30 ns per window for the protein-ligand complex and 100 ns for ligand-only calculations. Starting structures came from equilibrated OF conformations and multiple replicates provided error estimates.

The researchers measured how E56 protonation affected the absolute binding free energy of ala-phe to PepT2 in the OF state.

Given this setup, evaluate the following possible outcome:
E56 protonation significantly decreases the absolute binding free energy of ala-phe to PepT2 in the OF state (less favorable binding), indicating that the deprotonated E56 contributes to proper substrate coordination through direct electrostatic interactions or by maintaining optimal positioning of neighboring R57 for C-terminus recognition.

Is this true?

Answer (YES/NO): NO